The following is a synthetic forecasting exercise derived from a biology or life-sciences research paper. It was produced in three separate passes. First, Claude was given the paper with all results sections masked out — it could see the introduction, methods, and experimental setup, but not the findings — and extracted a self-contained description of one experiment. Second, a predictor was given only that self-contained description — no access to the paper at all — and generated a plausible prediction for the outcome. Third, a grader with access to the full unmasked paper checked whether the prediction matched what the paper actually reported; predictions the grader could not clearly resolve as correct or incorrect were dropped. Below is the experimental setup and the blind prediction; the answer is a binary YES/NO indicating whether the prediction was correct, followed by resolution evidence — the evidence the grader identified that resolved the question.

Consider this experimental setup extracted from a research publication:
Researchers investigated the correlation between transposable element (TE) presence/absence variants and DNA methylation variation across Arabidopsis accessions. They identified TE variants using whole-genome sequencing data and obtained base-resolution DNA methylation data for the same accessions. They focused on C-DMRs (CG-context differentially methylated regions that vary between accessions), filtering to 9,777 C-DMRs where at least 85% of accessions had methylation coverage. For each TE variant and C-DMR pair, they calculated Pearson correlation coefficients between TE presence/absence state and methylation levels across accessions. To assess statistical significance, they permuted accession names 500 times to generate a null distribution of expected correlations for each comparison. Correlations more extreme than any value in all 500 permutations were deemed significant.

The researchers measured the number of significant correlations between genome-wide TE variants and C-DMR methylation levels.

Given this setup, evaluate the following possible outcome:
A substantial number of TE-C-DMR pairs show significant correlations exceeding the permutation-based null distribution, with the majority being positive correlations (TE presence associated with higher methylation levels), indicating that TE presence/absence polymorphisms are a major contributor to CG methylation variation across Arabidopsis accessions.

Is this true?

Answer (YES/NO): NO